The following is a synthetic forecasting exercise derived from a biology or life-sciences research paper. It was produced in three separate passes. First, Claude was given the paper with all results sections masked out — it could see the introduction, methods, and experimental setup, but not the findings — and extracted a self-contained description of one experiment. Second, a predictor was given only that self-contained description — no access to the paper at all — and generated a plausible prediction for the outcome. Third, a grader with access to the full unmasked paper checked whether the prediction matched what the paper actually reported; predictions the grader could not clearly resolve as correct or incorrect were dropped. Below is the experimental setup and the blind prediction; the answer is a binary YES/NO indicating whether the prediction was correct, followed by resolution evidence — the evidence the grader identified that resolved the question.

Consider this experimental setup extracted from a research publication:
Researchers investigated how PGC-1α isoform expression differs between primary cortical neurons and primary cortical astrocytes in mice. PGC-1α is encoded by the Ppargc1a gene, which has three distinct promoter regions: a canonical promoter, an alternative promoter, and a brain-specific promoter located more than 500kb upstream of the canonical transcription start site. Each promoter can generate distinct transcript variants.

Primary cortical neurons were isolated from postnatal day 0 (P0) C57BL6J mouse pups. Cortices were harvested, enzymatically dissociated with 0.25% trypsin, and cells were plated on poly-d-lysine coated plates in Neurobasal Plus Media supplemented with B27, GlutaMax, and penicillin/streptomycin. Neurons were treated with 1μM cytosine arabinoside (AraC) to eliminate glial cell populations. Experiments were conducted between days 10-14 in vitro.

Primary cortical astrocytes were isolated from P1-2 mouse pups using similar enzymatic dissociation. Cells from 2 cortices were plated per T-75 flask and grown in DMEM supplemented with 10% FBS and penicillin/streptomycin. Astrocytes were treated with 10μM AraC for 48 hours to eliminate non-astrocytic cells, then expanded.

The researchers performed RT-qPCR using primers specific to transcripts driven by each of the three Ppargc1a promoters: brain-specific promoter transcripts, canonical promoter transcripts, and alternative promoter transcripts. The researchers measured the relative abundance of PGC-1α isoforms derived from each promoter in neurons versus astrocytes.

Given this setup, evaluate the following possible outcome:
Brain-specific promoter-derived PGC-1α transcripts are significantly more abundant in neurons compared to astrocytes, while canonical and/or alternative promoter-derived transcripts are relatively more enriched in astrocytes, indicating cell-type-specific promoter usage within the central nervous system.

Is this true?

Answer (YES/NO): YES